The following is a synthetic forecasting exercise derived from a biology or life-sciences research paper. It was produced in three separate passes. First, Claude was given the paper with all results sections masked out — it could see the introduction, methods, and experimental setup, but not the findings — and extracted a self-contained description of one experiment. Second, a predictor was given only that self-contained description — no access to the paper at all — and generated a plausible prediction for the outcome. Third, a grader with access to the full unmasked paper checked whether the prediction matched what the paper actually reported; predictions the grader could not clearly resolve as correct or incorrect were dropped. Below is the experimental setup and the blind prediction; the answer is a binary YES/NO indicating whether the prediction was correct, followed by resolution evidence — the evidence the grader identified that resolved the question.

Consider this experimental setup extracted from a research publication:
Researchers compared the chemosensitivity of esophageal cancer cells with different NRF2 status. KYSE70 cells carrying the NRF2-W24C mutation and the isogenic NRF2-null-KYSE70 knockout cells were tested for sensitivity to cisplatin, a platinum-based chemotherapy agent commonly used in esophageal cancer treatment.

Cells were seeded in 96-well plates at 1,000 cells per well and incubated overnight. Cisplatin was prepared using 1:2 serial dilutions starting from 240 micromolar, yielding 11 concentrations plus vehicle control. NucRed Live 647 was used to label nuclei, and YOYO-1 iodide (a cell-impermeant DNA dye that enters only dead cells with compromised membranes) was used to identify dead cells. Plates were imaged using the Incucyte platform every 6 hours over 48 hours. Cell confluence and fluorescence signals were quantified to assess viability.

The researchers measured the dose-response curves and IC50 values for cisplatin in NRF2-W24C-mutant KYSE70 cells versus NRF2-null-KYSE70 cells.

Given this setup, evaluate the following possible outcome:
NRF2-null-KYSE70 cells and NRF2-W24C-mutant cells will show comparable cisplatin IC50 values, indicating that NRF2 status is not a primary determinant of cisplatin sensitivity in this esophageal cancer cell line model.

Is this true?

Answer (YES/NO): NO